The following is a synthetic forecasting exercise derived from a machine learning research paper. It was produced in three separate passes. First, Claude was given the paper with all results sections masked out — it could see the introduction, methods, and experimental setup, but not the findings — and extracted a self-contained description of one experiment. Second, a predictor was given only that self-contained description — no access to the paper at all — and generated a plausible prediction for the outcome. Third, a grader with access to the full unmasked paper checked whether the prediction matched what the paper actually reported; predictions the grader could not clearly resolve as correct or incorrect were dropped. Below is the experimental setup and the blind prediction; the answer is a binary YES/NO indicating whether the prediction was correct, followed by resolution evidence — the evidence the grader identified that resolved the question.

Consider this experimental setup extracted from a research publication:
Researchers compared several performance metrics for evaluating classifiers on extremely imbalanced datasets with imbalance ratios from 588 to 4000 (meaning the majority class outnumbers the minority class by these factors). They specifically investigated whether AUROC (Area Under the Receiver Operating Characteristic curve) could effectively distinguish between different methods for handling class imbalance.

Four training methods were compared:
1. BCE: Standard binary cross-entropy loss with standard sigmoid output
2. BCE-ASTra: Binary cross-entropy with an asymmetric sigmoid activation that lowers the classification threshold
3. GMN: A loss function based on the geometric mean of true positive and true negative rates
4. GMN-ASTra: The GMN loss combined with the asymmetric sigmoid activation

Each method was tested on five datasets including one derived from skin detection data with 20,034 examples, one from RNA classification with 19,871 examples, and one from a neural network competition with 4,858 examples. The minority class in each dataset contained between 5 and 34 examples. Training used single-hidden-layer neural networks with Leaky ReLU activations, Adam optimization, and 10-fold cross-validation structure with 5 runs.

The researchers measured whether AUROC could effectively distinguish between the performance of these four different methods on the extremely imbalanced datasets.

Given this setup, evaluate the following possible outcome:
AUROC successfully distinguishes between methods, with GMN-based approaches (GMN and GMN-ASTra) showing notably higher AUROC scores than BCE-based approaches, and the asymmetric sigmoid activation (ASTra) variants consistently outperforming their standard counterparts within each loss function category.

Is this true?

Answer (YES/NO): NO